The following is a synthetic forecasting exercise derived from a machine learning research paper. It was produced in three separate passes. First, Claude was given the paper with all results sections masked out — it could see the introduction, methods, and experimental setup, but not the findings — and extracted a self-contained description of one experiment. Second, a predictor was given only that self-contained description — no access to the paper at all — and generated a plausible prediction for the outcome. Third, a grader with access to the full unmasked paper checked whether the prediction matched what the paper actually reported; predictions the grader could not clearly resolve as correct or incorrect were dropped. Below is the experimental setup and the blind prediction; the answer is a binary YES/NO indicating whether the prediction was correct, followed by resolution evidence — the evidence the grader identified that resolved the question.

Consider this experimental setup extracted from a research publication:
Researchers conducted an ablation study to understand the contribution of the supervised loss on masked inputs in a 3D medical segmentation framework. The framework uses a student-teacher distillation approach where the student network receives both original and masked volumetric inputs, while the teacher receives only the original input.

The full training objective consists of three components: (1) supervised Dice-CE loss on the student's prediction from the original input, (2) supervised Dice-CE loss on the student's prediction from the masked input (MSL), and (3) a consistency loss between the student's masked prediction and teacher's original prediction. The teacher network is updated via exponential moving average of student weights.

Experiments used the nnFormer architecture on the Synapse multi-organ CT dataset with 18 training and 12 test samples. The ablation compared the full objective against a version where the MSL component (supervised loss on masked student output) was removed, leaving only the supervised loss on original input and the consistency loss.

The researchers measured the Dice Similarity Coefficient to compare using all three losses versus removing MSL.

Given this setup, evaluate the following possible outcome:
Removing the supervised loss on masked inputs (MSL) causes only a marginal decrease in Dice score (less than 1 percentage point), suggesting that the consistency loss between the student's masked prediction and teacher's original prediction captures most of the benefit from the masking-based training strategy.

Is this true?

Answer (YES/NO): YES